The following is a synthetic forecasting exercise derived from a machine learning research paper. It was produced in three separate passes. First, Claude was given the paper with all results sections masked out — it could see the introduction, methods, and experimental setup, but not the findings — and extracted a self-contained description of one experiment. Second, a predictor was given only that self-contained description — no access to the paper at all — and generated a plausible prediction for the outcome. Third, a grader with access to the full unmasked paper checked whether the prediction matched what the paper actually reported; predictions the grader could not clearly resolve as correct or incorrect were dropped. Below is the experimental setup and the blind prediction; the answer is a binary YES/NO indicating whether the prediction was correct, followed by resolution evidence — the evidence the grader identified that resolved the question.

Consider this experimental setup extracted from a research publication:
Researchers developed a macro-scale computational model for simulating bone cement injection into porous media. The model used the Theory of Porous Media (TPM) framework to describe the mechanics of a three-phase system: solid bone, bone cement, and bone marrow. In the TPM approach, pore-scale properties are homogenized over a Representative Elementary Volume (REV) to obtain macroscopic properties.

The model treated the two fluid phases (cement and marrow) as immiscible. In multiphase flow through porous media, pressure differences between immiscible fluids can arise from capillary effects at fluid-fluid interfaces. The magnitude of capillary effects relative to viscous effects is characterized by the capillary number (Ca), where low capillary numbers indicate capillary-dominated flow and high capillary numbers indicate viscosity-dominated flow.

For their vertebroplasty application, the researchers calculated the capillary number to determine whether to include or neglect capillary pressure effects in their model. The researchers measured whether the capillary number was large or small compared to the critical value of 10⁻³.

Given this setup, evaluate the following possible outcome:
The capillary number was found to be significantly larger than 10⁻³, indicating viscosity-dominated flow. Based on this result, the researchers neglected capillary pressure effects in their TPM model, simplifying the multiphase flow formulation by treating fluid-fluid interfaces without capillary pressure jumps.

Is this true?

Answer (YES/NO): YES